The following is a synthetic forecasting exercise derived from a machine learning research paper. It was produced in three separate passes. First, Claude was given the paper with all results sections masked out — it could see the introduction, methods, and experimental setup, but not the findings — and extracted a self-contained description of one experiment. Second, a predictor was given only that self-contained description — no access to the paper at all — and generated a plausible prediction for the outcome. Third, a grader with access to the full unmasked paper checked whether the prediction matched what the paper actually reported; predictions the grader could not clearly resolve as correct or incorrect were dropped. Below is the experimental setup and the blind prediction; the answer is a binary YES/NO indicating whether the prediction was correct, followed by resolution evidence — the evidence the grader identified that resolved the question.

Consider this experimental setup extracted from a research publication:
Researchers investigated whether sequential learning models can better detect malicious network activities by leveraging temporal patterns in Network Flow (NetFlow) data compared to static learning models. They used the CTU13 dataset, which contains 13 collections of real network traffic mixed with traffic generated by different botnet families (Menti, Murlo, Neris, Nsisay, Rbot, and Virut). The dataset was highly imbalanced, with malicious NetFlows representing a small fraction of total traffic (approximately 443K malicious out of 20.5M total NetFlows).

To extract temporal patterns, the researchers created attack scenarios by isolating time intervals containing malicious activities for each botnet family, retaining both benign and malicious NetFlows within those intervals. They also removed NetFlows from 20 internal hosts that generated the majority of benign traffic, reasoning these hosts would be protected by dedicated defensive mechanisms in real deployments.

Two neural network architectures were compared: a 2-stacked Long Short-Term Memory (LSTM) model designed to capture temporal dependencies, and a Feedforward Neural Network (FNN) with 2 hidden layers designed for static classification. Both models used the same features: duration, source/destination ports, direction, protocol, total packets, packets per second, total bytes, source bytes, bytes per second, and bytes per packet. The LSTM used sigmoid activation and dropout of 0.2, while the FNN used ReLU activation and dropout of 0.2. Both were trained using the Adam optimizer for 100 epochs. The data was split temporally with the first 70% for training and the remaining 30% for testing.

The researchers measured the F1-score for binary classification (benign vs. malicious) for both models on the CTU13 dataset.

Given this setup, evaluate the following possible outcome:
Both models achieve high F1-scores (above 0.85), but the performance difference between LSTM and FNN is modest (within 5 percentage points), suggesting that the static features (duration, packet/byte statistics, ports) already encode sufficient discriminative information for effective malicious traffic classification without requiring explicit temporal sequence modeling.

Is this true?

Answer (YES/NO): YES